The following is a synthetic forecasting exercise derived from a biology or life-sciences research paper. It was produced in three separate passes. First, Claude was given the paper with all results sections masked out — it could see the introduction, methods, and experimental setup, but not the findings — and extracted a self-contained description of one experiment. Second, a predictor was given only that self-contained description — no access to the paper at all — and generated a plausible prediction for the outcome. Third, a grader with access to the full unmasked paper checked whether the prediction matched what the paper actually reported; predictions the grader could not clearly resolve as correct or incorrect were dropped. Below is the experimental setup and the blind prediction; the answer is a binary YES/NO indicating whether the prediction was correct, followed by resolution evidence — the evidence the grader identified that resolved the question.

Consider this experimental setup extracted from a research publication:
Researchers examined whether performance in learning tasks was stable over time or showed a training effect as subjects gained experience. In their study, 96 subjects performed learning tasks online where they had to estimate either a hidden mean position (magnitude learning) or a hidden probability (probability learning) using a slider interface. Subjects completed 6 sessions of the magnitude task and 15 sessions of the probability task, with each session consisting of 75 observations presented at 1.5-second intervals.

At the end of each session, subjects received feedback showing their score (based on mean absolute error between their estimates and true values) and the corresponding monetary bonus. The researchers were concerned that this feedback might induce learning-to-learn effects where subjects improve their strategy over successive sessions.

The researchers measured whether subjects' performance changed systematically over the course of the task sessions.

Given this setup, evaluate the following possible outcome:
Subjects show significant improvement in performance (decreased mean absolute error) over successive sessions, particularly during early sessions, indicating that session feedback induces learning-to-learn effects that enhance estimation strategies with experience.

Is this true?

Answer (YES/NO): NO